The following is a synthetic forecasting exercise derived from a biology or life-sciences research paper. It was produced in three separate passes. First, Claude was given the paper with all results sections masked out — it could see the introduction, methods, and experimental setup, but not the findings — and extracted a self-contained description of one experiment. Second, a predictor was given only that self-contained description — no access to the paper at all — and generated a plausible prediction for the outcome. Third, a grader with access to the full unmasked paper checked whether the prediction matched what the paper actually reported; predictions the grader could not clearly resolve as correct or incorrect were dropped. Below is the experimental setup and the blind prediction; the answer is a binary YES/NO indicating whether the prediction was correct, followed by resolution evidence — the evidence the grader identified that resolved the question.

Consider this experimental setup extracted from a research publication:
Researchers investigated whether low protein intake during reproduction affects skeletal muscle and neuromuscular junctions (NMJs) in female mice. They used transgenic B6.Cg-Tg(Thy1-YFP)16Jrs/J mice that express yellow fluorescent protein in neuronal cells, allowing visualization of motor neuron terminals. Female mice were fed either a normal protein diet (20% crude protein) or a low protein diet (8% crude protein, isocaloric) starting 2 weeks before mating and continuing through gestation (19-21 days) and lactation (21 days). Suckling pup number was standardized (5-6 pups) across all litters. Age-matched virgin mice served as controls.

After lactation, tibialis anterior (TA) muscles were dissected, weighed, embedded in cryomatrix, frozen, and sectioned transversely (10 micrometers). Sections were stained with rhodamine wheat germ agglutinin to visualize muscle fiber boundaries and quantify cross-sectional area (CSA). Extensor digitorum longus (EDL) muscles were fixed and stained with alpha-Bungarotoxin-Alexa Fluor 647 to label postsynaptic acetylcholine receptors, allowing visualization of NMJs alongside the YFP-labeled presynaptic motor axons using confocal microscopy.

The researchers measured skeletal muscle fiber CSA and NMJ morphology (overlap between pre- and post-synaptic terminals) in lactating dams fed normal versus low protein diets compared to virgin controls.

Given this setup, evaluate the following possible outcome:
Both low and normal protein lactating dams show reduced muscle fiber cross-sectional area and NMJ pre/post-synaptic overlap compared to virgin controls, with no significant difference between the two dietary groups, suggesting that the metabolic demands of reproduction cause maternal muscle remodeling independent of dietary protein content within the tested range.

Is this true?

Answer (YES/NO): NO